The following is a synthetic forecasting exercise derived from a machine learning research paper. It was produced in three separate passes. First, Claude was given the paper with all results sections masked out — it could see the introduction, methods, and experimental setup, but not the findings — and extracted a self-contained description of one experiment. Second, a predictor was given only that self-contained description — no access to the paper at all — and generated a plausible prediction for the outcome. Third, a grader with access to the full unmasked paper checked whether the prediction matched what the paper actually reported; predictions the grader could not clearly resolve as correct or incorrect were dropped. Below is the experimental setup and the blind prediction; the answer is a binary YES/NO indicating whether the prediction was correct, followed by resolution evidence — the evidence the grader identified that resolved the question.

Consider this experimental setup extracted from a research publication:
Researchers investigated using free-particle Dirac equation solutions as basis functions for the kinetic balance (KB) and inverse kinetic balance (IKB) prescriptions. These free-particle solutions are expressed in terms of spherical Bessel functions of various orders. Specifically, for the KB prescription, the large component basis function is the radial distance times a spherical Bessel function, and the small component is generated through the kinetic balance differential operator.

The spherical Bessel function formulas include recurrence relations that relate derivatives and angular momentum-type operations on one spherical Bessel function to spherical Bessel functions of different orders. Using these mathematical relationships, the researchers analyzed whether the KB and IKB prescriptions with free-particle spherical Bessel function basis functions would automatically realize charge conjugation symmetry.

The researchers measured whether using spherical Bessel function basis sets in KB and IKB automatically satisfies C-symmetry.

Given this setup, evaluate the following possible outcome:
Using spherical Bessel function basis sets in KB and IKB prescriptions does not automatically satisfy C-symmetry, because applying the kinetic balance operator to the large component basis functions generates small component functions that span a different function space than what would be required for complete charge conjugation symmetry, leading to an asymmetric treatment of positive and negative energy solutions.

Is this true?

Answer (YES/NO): NO